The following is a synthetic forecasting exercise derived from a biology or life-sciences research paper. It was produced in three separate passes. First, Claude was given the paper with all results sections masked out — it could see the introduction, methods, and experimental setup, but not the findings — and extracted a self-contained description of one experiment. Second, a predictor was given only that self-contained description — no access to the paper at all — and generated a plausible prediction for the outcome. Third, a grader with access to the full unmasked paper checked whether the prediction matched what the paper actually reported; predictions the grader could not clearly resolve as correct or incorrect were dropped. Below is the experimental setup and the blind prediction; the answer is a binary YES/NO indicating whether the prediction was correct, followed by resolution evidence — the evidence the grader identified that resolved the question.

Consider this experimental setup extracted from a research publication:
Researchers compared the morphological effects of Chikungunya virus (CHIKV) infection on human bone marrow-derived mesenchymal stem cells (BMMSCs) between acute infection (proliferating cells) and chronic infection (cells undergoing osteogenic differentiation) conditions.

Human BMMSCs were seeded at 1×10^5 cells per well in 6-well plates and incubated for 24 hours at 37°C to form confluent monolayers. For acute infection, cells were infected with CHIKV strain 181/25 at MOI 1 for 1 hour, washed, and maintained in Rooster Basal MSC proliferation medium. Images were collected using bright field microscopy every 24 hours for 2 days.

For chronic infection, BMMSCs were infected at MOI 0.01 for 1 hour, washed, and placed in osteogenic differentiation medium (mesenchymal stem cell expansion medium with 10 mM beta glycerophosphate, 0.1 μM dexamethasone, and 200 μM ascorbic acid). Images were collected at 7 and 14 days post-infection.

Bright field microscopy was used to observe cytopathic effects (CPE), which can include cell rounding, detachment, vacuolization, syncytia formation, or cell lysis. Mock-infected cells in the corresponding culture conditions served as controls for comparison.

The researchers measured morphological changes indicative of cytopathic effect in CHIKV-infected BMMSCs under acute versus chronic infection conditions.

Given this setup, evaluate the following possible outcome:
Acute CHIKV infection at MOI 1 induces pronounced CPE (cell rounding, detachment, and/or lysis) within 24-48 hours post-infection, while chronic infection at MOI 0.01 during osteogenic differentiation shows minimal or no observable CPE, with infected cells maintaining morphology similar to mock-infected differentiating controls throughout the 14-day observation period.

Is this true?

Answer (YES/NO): NO